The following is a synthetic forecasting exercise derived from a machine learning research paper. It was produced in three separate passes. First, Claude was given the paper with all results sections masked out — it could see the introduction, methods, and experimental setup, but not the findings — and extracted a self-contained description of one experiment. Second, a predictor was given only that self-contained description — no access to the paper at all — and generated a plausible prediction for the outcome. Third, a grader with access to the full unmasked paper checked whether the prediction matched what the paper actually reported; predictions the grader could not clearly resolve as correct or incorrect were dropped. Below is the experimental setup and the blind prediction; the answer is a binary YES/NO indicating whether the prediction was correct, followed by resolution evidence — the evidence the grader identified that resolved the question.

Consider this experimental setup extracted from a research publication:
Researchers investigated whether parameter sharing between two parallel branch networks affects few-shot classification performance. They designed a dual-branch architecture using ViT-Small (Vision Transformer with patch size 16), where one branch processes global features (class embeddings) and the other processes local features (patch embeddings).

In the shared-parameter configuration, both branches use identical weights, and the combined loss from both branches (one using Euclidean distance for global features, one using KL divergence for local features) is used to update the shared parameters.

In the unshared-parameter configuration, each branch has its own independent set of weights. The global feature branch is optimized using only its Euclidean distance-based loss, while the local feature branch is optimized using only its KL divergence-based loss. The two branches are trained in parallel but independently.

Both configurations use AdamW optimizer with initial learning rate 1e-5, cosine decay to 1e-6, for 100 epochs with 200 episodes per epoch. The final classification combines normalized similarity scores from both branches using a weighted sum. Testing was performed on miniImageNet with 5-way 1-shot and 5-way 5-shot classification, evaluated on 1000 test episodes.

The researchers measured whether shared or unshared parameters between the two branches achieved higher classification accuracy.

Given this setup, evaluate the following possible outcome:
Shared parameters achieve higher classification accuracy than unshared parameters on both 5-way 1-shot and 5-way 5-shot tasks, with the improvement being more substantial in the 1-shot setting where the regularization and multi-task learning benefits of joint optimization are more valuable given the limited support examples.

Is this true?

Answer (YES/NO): NO